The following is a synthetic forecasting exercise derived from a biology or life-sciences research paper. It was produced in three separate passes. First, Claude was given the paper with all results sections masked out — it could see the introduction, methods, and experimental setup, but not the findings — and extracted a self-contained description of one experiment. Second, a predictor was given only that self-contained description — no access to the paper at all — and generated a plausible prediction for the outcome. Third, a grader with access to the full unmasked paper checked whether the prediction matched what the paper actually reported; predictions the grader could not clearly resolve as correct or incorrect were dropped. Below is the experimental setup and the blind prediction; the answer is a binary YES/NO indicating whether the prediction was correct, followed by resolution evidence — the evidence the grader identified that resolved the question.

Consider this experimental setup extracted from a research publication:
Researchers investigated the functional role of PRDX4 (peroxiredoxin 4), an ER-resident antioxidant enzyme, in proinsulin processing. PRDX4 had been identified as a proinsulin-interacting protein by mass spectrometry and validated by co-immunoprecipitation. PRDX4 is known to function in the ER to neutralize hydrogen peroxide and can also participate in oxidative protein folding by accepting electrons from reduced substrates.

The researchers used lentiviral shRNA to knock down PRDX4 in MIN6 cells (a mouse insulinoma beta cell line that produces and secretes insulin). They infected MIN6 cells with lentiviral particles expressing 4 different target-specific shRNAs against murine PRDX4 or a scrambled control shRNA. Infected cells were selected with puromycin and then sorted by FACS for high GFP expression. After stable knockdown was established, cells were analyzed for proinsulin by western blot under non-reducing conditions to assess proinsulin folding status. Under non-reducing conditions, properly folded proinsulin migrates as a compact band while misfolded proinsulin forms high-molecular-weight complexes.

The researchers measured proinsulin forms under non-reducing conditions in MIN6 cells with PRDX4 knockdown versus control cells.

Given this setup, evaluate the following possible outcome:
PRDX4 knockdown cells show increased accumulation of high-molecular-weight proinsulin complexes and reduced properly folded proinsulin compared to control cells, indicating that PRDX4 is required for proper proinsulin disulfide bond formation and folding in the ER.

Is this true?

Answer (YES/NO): NO